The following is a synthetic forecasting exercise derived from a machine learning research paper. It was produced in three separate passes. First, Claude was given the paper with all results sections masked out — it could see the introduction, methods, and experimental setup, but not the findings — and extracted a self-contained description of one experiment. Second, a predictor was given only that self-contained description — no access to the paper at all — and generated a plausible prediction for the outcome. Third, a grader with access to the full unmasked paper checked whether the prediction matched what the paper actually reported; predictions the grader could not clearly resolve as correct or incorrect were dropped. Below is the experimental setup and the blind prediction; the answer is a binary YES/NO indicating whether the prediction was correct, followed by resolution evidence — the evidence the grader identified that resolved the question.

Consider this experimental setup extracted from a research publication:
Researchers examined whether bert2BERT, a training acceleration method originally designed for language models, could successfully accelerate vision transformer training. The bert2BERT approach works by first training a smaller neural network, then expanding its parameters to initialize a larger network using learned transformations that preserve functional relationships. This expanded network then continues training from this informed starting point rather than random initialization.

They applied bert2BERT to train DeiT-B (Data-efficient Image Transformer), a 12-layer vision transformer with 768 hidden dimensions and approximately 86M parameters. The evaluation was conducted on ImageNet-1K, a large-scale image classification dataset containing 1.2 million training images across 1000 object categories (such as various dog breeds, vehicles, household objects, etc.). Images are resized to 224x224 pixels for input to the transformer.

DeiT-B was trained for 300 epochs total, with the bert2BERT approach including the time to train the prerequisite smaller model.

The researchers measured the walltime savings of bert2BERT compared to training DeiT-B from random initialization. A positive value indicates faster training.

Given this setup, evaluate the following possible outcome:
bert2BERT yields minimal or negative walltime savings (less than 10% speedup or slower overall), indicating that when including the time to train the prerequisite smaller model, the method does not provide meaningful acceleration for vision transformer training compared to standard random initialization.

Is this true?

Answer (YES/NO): YES